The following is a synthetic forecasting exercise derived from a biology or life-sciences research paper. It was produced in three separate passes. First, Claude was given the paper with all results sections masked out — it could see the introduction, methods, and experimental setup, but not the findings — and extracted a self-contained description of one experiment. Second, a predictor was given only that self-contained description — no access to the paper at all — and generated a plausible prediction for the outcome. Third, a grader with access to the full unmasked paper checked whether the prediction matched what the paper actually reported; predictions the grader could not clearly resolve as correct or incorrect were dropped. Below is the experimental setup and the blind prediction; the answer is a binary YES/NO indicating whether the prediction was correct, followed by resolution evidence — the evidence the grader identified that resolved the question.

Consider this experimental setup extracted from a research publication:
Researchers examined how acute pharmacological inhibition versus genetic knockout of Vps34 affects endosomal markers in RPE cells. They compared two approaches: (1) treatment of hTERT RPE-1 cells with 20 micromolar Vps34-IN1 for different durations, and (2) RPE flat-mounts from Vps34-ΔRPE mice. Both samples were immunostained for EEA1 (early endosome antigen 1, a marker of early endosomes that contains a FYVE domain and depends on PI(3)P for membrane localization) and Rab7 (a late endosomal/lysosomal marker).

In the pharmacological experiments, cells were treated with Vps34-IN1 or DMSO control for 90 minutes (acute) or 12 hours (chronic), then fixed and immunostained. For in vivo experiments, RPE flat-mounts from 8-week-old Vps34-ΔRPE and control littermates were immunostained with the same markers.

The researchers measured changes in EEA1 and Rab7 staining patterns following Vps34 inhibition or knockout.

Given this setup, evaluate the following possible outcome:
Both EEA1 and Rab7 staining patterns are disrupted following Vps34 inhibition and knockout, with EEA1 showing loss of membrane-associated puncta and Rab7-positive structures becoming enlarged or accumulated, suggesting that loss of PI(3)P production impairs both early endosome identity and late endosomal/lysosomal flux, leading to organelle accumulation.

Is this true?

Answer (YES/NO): YES